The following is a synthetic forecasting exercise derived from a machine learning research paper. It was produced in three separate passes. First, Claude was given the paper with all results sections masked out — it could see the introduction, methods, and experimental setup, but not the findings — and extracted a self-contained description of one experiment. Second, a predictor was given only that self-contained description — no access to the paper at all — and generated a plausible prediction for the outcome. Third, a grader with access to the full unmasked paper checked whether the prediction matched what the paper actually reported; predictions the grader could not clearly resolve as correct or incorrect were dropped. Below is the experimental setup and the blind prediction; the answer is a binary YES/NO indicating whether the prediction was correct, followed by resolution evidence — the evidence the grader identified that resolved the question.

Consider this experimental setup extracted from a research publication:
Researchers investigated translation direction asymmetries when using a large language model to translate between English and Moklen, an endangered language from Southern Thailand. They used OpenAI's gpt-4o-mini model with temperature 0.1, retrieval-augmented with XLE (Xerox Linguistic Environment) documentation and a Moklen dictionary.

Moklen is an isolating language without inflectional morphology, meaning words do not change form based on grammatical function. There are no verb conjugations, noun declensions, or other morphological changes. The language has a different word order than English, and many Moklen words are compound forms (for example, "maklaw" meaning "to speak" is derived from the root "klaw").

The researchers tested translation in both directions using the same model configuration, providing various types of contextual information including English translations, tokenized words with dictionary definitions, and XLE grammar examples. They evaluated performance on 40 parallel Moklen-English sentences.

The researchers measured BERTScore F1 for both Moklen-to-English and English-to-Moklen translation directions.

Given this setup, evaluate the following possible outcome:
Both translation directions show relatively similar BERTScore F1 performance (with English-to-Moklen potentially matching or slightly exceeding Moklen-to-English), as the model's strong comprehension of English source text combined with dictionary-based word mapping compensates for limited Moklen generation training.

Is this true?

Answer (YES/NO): NO